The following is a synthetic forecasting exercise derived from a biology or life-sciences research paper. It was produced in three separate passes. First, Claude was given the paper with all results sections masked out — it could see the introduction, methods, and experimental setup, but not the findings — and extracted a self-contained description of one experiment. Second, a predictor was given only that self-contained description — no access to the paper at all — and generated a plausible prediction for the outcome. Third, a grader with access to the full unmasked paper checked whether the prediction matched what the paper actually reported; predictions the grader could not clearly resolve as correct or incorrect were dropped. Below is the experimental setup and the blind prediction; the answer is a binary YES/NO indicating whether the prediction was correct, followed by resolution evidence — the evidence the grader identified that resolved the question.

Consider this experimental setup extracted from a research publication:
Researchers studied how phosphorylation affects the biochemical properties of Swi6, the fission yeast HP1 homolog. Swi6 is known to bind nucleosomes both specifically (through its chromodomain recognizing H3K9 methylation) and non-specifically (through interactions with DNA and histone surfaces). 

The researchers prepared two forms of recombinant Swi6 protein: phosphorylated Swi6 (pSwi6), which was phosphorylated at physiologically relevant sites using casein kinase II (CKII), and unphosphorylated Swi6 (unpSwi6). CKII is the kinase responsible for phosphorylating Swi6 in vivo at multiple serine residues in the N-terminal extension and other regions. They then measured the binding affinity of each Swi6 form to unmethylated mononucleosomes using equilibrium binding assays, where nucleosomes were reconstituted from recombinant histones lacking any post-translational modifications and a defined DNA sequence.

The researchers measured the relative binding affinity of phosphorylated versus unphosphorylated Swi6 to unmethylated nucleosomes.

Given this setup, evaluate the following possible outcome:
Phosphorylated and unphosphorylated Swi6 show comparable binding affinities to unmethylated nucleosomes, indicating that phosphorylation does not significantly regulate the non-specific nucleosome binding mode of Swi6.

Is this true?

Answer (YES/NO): NO